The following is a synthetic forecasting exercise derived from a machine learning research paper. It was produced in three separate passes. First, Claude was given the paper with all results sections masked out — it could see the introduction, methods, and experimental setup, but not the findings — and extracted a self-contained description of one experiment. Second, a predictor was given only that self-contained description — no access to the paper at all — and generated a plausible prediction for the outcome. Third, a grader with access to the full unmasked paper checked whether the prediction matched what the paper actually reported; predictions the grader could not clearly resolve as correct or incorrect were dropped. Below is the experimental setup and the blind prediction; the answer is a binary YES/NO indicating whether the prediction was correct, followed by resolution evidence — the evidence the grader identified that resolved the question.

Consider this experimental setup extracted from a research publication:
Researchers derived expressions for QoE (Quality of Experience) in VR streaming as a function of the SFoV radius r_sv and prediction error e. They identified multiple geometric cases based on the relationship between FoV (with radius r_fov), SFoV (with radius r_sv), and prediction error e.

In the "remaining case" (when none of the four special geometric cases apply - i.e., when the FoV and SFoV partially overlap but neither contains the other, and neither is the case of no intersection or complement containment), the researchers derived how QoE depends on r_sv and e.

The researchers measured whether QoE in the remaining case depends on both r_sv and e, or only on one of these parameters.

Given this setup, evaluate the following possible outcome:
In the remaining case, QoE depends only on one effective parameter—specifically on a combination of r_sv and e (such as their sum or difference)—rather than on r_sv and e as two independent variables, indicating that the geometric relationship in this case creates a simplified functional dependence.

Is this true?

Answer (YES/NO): NO